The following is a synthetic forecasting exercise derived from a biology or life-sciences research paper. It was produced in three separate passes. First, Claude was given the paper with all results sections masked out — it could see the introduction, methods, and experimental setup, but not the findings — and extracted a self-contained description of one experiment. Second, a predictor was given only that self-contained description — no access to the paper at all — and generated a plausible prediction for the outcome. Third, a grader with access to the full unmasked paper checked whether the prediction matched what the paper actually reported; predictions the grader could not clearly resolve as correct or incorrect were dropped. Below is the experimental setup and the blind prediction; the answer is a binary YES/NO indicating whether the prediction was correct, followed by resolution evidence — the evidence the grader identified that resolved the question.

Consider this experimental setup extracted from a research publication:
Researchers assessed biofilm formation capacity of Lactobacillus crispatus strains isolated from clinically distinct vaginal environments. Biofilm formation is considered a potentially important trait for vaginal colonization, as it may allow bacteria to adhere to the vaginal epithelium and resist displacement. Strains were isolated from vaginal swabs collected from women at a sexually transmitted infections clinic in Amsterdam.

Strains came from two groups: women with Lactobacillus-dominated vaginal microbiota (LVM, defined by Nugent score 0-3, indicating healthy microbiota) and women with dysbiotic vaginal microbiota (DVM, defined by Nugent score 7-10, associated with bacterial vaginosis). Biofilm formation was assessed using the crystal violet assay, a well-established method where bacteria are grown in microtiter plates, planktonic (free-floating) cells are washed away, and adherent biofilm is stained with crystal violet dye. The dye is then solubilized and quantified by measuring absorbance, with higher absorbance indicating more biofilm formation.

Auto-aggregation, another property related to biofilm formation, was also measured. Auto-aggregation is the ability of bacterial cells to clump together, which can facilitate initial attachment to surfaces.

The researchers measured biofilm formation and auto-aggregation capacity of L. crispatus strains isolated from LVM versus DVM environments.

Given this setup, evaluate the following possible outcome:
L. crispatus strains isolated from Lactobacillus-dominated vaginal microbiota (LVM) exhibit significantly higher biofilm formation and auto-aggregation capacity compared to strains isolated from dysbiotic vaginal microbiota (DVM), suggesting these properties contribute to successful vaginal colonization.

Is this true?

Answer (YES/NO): NO